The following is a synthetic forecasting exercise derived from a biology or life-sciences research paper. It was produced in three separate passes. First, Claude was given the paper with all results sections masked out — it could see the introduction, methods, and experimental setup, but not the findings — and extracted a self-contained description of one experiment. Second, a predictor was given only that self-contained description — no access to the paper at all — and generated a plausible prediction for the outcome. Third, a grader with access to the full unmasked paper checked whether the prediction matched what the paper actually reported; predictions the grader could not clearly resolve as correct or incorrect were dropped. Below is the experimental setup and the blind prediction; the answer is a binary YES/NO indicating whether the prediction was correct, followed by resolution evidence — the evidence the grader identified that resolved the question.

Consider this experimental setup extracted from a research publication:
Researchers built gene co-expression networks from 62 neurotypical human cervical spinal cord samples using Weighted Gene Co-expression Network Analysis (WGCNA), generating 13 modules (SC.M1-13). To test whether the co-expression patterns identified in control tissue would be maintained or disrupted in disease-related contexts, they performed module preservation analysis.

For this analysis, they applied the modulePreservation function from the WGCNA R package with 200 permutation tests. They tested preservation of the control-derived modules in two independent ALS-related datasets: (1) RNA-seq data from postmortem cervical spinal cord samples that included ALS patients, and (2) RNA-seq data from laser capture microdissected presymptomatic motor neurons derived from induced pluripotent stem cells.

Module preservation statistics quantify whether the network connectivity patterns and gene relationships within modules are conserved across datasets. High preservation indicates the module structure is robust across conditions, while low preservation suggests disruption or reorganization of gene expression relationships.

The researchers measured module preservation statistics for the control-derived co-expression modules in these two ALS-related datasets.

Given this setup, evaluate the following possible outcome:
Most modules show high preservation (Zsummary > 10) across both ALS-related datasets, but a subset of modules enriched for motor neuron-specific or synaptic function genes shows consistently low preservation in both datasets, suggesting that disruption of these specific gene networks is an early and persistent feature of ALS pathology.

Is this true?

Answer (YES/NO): NO